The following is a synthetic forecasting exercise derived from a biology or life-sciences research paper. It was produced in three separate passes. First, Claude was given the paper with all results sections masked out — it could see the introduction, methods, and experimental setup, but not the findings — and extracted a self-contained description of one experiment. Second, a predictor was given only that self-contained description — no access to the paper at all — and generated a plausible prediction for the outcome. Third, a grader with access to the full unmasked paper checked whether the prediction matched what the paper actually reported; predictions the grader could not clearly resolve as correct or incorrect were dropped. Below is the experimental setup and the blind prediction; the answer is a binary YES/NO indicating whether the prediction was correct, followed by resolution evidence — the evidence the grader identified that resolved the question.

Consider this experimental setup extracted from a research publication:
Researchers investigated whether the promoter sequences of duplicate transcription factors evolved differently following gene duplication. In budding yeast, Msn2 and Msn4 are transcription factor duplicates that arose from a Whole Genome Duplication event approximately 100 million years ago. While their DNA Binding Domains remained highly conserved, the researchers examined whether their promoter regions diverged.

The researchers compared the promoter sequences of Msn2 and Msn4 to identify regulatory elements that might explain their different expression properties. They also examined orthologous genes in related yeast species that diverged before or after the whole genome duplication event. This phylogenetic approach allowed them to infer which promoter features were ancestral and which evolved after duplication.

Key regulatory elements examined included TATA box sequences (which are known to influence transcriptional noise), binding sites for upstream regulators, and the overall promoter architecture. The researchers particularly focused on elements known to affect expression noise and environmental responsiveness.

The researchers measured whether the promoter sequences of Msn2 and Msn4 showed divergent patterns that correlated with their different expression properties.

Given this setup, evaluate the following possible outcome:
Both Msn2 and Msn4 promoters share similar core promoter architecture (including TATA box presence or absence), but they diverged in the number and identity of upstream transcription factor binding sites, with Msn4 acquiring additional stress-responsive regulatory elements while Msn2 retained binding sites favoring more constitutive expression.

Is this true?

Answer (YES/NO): NO